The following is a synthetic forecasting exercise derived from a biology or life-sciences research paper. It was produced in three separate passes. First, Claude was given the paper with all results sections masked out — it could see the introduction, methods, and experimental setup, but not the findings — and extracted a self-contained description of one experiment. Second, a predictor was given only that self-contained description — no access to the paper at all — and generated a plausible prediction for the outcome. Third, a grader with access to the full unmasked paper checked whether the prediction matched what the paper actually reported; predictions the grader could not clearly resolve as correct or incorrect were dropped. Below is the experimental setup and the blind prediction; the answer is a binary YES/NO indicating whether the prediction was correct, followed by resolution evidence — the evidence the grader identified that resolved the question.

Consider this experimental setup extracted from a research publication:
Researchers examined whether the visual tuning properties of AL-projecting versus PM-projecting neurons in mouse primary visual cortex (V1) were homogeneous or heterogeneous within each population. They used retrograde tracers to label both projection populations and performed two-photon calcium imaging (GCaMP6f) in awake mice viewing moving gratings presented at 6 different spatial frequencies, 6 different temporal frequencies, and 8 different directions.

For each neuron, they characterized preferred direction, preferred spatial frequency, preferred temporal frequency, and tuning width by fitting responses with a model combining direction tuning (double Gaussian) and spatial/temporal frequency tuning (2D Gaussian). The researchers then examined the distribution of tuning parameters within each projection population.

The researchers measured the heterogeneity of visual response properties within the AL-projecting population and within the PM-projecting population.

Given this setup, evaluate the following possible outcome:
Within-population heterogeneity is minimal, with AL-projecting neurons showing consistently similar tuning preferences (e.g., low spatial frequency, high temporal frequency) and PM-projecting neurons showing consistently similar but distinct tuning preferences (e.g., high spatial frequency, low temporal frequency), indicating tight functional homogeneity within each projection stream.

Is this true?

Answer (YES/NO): NO